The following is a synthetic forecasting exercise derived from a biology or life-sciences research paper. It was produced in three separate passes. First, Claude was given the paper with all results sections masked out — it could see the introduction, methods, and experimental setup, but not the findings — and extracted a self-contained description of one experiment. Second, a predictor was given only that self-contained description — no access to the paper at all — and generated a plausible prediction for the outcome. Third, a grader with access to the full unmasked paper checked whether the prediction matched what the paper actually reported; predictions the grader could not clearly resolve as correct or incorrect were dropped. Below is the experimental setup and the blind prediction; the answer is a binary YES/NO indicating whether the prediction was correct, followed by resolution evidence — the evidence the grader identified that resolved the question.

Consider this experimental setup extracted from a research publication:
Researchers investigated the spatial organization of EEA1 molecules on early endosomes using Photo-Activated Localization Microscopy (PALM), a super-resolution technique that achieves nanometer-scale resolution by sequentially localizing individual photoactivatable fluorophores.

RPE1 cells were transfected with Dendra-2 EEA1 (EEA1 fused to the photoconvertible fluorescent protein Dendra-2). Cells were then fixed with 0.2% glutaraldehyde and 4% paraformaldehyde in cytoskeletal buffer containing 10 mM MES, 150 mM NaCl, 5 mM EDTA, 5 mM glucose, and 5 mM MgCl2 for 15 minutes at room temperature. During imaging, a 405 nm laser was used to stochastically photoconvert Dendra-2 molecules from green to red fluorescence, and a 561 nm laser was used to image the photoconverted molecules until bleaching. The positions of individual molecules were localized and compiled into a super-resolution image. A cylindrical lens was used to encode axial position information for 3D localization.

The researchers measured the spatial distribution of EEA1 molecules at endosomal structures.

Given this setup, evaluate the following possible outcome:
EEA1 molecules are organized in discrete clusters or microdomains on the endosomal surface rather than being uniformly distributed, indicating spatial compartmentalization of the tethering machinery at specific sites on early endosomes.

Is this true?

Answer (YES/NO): YES